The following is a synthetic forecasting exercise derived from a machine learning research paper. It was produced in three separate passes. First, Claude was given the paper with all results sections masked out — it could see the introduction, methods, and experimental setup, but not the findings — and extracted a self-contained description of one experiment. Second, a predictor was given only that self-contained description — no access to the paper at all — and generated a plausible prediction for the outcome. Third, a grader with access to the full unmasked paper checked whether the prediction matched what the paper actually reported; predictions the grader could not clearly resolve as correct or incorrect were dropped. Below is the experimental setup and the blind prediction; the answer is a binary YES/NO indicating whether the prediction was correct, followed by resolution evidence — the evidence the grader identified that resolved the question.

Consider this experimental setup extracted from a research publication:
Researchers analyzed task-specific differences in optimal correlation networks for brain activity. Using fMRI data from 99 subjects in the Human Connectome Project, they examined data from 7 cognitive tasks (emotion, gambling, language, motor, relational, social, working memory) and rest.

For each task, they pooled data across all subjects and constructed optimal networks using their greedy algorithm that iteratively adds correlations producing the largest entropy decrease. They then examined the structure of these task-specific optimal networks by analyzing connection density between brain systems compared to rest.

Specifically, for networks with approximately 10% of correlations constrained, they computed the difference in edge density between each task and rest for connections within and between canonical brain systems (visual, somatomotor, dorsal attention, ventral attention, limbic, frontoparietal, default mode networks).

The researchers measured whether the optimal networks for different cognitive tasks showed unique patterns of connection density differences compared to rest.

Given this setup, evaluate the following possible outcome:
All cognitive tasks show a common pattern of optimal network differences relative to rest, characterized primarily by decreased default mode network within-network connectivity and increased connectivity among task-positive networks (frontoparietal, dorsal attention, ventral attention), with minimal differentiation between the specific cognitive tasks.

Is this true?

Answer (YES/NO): NO